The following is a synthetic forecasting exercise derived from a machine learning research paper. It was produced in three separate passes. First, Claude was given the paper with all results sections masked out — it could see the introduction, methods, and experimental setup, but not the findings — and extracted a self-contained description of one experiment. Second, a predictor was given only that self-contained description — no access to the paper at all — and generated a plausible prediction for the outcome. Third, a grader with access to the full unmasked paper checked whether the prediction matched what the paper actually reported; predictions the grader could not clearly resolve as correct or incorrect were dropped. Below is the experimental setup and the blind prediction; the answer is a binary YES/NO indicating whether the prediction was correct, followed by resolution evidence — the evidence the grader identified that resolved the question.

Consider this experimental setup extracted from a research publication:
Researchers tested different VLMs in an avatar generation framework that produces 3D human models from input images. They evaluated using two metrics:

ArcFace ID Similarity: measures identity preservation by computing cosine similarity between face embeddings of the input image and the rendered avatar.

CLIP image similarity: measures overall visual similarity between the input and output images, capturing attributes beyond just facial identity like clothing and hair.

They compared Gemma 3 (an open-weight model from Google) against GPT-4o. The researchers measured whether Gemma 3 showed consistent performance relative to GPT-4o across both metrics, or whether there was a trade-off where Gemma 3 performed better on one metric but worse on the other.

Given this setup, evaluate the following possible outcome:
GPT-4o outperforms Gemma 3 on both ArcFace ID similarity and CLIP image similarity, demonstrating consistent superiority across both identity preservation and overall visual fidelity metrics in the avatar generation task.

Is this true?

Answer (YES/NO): NO